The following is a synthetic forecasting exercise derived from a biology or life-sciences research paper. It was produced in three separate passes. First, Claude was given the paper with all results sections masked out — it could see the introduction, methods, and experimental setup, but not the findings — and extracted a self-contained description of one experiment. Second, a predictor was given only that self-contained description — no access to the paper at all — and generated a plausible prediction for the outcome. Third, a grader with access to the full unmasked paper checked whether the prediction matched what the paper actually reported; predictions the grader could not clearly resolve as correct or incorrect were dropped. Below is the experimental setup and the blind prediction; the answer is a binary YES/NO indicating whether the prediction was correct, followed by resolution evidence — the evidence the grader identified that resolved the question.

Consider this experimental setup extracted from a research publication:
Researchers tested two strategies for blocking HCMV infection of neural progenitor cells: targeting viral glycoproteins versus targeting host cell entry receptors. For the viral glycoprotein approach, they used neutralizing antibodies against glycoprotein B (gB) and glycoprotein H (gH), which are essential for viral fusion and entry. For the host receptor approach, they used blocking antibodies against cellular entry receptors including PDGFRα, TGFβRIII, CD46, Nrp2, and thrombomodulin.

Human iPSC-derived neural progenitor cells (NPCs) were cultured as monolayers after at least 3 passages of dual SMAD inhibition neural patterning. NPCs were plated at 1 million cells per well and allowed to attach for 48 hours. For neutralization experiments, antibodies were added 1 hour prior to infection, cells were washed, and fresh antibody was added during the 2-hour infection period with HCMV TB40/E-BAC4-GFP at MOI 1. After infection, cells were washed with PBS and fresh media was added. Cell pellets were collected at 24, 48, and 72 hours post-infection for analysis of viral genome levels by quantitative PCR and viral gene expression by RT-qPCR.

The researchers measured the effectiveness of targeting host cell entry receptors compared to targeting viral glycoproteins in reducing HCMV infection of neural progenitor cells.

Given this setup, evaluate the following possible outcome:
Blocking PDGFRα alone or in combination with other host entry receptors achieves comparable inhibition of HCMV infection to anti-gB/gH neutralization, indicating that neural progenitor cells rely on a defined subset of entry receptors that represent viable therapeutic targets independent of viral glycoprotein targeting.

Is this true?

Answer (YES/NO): NO